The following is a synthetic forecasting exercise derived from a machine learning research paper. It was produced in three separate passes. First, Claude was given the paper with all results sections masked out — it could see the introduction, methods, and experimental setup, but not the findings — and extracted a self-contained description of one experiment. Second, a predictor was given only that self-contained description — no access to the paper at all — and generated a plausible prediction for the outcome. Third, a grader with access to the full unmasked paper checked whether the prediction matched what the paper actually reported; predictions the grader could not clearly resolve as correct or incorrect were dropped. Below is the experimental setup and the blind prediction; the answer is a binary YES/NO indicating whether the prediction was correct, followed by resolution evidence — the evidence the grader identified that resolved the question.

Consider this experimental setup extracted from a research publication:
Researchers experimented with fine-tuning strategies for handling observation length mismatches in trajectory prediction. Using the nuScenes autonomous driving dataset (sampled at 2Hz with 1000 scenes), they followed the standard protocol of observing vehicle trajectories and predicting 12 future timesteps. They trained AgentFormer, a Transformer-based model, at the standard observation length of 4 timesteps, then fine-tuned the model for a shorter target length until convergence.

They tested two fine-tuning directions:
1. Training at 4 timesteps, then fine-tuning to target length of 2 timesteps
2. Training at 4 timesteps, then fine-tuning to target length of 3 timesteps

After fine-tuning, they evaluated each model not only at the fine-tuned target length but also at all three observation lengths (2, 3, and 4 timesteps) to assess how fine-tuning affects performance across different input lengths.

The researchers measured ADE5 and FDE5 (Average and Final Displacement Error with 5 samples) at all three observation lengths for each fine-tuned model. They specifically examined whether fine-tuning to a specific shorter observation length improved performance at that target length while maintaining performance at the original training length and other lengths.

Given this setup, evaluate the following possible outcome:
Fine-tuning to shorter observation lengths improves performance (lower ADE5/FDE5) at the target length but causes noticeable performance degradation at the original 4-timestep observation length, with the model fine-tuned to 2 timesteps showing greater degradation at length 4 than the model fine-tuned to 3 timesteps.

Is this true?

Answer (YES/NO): NO